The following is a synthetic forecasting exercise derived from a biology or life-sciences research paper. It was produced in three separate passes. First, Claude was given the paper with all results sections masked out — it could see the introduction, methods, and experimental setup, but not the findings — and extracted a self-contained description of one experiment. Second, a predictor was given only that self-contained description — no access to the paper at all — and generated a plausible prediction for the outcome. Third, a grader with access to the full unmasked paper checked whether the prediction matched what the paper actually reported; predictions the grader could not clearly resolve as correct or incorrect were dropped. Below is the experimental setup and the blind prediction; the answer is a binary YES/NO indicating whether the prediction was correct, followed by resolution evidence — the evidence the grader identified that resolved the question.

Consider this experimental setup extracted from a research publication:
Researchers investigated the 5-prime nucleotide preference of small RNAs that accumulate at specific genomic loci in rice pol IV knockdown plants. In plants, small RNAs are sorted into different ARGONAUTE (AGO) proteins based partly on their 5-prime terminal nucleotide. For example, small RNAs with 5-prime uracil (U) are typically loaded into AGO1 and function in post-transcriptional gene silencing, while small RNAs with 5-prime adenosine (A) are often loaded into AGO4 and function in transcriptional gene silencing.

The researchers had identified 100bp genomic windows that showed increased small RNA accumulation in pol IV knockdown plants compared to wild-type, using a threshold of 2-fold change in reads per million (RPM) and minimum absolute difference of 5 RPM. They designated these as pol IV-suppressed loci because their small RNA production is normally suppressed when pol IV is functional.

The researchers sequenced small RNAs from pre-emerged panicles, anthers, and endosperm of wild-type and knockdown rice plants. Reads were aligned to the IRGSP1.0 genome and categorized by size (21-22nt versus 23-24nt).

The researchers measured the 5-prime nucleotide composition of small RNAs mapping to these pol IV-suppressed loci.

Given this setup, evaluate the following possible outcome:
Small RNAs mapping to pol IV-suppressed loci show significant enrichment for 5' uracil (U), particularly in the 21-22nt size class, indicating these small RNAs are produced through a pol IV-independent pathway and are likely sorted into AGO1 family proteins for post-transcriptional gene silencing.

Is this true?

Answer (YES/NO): NO